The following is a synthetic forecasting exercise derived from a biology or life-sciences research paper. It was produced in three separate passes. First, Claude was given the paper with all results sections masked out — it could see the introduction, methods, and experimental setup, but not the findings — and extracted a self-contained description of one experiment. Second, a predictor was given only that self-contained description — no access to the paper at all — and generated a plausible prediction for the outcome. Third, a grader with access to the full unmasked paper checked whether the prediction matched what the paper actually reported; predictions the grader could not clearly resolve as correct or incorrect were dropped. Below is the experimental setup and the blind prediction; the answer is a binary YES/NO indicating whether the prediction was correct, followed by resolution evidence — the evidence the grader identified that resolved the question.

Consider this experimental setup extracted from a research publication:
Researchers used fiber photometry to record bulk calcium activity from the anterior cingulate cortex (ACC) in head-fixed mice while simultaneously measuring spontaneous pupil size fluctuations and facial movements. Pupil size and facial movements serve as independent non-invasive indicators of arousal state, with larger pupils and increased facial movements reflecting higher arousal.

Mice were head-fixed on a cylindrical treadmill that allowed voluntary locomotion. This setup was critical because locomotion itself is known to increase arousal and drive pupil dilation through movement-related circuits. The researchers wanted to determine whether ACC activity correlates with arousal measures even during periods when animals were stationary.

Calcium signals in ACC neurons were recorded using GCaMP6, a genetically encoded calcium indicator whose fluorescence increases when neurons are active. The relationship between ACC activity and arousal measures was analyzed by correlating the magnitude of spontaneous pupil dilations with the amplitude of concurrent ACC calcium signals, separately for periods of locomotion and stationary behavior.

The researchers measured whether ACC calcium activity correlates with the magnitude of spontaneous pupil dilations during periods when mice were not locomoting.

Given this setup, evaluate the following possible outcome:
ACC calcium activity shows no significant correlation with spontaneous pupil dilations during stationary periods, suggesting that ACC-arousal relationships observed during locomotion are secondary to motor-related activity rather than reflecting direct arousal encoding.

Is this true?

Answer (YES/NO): NO